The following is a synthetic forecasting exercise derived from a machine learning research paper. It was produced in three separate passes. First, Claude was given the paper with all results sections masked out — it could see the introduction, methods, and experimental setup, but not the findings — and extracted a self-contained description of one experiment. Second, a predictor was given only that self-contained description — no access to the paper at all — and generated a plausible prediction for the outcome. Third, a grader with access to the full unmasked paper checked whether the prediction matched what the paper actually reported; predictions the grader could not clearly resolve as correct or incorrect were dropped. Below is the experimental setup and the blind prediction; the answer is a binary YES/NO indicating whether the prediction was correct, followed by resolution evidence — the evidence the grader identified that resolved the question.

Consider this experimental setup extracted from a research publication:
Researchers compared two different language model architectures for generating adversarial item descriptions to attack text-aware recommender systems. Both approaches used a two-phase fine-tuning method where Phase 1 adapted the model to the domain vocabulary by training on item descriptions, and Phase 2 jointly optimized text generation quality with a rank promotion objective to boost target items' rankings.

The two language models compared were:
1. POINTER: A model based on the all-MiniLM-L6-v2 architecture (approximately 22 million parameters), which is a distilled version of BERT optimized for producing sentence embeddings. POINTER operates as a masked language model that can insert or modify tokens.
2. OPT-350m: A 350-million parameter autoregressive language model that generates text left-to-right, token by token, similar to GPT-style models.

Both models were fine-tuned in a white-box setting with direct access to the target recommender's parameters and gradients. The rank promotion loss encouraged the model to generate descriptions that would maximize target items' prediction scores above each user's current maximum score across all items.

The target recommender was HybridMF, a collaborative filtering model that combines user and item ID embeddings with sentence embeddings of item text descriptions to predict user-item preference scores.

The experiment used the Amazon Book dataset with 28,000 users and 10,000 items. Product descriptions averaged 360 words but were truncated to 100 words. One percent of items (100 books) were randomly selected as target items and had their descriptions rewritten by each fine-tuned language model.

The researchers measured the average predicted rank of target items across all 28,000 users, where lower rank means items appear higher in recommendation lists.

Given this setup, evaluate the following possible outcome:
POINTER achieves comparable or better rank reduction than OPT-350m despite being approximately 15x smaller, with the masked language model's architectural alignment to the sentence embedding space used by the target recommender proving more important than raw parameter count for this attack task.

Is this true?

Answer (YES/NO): NO